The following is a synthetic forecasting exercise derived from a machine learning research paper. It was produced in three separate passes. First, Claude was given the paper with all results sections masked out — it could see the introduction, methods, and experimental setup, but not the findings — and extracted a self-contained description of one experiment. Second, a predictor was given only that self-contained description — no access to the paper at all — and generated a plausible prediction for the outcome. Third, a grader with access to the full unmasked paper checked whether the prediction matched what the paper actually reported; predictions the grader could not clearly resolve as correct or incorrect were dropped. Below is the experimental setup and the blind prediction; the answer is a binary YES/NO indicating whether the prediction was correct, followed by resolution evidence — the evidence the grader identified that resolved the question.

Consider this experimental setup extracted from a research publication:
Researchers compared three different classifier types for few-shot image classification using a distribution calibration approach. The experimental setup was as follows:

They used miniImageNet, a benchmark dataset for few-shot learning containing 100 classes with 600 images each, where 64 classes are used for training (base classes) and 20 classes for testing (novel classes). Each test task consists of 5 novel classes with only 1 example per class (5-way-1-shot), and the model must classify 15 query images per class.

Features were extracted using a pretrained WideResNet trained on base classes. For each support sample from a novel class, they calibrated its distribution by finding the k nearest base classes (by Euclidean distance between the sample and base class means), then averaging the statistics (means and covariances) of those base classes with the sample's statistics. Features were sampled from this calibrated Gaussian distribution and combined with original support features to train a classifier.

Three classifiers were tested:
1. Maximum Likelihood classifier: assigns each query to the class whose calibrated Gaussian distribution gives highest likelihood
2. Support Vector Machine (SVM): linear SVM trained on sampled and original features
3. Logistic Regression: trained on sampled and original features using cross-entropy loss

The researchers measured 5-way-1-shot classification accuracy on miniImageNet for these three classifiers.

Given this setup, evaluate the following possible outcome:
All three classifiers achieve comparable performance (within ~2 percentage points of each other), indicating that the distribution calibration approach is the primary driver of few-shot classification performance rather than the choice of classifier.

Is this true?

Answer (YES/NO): YES